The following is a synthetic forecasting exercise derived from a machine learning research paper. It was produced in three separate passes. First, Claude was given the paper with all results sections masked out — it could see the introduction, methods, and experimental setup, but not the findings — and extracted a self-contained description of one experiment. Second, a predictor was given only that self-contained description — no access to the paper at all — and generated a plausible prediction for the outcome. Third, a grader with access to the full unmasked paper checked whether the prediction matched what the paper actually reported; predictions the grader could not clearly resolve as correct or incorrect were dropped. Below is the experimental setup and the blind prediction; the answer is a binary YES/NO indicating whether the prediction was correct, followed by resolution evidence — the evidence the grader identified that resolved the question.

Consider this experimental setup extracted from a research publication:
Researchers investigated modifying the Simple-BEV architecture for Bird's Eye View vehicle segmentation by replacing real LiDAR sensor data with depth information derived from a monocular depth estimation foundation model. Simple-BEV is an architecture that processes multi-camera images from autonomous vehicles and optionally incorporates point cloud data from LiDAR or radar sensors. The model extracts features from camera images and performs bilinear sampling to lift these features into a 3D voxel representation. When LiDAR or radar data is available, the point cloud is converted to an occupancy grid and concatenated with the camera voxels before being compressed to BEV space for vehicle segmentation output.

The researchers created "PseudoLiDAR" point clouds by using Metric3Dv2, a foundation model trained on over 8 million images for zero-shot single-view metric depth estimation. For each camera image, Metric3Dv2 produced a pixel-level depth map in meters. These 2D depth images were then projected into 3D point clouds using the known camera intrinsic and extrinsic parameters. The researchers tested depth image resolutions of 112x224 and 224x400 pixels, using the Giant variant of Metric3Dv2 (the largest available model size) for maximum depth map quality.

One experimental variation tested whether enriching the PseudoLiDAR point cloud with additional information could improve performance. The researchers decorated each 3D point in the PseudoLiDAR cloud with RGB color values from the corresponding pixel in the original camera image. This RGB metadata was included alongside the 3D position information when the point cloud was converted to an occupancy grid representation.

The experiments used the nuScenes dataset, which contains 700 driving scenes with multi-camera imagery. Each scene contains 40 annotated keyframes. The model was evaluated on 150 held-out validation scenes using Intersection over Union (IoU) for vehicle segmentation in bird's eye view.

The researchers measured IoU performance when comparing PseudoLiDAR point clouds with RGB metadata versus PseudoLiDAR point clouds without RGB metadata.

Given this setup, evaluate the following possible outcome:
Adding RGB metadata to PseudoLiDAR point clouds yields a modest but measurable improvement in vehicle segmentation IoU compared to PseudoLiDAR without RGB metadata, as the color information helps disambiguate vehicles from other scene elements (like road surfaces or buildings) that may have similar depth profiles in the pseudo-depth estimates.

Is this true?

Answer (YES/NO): NO